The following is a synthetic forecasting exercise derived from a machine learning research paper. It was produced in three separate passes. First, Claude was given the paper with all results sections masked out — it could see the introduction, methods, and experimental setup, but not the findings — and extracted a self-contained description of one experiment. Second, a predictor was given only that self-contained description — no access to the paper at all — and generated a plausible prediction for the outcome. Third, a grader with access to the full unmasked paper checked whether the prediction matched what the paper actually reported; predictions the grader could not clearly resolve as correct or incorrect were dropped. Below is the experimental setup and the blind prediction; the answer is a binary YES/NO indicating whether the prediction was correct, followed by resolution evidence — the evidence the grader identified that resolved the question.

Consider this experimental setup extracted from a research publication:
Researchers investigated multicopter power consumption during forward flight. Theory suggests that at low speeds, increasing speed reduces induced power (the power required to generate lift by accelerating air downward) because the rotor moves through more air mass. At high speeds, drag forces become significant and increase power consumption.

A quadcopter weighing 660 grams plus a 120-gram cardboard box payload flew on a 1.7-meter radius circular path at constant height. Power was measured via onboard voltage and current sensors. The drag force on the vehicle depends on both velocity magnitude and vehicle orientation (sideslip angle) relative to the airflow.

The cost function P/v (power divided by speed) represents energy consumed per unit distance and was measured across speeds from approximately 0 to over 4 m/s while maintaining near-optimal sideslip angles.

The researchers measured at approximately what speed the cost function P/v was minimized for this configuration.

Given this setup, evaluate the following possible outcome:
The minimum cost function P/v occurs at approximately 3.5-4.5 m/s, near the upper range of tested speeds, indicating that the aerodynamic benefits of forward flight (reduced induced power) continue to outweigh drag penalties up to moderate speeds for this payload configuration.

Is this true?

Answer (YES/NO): NO